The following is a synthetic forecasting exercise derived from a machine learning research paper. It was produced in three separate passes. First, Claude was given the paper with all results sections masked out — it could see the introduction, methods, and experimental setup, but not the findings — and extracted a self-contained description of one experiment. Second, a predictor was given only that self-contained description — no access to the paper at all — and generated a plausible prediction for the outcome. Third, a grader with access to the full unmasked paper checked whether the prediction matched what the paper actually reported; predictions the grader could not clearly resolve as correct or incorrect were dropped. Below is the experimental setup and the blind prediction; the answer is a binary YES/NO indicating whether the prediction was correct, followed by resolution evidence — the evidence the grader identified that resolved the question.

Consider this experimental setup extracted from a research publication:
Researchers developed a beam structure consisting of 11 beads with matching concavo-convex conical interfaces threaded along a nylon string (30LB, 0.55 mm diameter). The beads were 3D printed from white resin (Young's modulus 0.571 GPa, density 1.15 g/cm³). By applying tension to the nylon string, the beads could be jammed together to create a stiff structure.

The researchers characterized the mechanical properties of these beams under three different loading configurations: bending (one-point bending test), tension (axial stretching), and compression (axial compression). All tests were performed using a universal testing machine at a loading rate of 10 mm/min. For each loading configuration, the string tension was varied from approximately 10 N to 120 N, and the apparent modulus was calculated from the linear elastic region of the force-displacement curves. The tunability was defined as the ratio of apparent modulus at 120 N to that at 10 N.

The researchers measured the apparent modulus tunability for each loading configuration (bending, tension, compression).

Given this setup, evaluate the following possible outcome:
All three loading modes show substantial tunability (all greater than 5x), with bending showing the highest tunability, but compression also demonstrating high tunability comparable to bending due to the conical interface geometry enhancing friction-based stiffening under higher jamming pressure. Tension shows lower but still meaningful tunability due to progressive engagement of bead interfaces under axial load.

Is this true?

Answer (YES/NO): NO